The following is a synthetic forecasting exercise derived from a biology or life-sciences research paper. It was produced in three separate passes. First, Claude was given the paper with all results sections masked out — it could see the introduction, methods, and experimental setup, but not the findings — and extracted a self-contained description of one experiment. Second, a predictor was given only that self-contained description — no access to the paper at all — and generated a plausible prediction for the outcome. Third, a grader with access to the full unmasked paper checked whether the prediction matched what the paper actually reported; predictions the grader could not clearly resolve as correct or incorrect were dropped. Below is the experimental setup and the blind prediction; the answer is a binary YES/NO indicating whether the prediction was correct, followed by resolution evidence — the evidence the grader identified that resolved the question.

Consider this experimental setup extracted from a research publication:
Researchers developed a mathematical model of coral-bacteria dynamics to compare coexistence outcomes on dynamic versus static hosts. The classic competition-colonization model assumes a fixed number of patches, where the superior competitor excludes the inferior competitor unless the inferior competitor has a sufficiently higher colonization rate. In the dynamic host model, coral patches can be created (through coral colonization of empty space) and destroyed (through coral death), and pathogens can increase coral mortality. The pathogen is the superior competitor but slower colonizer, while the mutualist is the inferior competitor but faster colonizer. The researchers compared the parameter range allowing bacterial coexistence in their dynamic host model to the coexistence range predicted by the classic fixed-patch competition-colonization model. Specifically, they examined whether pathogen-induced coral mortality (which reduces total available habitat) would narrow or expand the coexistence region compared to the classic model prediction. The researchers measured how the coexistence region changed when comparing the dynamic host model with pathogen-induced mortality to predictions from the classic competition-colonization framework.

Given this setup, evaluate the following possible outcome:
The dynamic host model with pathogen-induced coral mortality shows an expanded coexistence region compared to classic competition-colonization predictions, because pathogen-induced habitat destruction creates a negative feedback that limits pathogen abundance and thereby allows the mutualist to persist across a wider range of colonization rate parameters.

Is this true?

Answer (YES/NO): YES